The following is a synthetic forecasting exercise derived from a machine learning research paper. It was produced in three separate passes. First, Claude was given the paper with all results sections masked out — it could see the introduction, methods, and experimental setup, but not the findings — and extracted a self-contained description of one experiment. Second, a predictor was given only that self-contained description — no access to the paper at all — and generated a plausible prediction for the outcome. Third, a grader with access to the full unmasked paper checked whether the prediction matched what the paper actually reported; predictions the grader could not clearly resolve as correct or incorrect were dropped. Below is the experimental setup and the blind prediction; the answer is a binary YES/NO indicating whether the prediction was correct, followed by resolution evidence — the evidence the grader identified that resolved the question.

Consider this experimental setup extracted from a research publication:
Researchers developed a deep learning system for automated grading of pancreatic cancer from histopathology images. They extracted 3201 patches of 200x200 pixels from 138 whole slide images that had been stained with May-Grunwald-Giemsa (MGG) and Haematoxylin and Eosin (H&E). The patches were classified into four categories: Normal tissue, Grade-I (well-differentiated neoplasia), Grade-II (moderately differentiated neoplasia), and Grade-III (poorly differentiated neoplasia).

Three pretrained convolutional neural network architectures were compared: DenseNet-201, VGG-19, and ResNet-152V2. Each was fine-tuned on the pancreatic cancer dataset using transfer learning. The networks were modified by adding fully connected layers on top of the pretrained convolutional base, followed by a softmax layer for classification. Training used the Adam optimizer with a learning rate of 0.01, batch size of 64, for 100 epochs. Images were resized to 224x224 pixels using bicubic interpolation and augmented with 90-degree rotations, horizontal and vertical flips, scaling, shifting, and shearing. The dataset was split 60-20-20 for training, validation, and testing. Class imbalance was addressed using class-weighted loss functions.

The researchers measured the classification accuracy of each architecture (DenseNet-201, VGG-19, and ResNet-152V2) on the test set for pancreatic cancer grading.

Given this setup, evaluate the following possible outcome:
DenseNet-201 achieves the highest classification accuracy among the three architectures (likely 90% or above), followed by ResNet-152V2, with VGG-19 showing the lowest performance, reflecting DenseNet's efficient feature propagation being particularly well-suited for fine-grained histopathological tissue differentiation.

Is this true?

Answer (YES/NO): NO